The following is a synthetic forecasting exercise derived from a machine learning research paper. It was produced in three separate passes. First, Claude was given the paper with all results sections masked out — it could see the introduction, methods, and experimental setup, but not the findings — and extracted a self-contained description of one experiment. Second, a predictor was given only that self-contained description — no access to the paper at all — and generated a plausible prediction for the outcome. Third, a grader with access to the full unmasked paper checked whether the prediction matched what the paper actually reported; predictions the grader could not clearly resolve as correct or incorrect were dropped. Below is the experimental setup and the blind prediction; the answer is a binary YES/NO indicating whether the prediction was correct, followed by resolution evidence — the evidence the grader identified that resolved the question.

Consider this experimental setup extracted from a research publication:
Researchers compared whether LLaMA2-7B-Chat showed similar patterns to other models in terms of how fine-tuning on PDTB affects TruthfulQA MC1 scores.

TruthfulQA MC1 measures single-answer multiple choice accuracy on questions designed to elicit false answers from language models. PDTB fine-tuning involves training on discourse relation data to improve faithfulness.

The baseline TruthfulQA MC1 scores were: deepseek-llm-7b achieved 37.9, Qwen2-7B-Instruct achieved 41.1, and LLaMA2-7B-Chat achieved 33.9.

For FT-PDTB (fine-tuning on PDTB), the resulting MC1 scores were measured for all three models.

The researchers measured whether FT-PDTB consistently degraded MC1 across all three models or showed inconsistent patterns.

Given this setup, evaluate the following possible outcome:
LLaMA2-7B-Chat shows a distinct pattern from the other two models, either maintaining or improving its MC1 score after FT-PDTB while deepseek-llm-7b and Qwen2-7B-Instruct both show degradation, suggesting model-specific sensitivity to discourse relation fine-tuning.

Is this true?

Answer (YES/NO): NO